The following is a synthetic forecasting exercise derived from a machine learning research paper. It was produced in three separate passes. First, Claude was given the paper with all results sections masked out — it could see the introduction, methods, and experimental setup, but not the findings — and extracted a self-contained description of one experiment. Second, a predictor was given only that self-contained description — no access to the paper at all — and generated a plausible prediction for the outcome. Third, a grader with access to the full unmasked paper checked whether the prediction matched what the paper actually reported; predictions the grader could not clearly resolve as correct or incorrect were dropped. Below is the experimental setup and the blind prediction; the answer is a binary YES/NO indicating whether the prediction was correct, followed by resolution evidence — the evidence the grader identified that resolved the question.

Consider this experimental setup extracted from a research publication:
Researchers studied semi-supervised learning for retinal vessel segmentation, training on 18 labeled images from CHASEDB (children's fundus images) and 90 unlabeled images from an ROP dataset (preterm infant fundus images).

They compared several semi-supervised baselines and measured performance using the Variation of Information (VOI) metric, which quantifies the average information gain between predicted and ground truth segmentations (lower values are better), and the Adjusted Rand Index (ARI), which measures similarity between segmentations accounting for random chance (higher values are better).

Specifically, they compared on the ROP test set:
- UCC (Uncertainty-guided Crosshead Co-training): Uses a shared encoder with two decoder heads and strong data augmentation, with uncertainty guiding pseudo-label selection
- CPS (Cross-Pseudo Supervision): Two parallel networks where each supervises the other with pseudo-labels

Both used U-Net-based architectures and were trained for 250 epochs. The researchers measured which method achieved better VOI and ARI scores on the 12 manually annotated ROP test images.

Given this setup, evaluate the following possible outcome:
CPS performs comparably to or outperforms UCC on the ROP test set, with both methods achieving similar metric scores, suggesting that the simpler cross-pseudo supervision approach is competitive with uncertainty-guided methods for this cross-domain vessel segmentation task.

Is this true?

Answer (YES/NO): NO